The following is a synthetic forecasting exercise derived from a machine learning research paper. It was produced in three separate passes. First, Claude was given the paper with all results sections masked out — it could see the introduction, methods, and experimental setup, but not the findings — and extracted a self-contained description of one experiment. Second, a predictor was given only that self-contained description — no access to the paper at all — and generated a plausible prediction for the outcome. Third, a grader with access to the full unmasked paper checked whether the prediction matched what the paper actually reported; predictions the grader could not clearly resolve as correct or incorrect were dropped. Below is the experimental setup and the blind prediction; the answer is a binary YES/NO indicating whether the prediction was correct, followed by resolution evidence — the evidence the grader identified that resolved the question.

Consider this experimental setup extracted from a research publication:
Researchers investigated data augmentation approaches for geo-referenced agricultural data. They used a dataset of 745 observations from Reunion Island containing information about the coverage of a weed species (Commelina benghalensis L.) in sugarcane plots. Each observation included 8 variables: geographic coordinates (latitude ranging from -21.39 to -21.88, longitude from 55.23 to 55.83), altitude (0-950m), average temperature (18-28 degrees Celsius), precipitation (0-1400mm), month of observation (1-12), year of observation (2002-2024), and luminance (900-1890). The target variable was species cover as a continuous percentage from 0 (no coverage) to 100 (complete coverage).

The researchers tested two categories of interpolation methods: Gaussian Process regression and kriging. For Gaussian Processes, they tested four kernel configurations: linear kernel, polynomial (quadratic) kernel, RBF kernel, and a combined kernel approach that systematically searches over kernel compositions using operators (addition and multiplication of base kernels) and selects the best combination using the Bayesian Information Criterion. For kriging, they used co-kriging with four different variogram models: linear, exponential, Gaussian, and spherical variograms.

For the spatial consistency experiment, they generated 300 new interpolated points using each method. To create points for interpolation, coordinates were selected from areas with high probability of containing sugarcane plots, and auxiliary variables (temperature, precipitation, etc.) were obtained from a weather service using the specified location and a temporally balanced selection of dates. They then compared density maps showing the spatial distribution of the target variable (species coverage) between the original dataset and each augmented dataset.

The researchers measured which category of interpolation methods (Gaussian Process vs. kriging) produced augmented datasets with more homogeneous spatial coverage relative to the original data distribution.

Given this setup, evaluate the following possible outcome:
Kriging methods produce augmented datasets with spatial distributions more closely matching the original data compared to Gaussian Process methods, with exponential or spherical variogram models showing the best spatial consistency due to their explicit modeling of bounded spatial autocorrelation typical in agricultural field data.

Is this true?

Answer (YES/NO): YES